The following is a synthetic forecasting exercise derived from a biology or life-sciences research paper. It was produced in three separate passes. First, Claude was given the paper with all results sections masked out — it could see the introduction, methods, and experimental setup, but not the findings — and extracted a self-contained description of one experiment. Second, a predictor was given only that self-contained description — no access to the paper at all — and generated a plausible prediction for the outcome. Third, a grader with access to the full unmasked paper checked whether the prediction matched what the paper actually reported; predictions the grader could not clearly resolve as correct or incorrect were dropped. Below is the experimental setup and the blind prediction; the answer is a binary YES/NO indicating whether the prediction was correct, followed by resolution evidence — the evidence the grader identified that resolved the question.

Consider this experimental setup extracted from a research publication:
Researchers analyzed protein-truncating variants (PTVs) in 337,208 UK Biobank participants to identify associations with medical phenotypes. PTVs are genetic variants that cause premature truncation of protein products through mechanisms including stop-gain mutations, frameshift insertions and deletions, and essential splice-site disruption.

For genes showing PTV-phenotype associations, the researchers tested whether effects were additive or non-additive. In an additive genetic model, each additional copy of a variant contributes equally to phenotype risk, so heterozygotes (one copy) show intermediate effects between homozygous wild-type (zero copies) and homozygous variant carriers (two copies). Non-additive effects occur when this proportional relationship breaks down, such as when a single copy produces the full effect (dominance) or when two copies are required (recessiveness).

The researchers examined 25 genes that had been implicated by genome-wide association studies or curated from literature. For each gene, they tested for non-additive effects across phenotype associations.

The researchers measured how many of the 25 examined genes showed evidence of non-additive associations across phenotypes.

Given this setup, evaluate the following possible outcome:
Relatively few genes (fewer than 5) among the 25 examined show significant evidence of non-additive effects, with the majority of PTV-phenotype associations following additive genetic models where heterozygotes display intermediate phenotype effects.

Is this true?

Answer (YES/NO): NO